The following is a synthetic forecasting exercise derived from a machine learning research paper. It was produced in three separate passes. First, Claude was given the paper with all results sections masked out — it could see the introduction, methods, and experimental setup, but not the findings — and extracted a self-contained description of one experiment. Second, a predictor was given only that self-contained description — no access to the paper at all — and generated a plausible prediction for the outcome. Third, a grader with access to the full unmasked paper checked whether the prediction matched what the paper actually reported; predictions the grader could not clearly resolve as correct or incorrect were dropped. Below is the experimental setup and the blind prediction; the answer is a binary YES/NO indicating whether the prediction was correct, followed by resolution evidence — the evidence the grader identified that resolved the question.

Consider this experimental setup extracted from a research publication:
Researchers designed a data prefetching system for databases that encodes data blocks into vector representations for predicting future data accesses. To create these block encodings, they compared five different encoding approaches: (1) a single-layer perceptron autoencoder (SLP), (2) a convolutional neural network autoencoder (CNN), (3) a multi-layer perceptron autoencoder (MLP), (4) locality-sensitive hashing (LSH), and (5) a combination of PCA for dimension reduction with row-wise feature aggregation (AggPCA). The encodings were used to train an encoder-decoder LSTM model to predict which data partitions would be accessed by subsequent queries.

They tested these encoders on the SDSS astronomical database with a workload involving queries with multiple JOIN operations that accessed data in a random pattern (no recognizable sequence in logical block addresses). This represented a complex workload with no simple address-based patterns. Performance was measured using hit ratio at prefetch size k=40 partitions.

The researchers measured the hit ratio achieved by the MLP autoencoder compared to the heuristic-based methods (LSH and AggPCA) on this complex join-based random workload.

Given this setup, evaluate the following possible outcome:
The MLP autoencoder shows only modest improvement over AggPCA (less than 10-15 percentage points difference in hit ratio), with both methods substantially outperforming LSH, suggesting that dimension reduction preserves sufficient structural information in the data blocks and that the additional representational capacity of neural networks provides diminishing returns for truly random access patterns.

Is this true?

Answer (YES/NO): NO